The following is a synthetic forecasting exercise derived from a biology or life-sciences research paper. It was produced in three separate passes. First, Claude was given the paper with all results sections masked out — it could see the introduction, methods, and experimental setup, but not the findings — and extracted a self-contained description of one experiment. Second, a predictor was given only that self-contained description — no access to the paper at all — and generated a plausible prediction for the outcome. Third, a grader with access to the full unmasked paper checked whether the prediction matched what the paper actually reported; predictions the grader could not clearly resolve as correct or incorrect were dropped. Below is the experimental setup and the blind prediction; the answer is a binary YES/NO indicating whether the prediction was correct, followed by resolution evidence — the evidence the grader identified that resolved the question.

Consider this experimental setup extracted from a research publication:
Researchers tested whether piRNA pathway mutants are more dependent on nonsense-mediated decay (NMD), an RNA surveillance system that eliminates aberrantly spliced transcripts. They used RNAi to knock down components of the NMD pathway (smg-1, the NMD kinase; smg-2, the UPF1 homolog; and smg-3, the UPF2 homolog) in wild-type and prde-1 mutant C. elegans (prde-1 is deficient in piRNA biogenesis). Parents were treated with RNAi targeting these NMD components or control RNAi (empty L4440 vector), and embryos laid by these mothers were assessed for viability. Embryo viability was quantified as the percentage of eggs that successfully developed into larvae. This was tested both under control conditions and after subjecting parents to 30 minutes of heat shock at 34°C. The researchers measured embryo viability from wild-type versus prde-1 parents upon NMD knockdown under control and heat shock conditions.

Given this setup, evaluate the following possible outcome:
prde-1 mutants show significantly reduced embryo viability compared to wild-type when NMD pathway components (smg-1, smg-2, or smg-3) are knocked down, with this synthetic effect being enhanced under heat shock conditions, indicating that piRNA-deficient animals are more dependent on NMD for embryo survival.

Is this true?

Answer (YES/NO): NO